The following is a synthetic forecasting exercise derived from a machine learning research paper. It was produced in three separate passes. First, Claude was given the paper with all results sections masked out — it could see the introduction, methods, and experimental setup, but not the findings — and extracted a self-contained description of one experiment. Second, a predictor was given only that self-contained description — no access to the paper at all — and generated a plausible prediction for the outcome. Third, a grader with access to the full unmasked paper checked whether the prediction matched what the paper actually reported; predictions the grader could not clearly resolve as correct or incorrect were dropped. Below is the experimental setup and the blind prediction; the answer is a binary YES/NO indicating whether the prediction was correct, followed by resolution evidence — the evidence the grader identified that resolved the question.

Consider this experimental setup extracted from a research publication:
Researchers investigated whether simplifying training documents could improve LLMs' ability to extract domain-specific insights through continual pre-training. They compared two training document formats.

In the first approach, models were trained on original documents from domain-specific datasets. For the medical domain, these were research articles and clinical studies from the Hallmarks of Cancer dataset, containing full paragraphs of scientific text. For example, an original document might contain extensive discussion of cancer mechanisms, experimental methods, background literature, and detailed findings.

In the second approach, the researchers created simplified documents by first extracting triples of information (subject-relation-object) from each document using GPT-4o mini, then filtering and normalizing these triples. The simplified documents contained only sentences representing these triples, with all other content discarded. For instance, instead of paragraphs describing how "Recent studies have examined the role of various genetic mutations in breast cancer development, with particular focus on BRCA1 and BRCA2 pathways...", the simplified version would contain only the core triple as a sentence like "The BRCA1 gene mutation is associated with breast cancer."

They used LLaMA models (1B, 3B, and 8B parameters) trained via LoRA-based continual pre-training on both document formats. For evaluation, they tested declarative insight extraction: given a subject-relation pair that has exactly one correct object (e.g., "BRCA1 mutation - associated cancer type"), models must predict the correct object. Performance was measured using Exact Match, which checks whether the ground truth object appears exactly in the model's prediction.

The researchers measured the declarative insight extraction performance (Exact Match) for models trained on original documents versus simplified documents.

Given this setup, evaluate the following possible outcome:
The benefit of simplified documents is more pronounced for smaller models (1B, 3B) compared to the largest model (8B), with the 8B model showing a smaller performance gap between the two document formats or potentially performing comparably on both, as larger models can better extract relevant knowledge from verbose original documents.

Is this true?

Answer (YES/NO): NO